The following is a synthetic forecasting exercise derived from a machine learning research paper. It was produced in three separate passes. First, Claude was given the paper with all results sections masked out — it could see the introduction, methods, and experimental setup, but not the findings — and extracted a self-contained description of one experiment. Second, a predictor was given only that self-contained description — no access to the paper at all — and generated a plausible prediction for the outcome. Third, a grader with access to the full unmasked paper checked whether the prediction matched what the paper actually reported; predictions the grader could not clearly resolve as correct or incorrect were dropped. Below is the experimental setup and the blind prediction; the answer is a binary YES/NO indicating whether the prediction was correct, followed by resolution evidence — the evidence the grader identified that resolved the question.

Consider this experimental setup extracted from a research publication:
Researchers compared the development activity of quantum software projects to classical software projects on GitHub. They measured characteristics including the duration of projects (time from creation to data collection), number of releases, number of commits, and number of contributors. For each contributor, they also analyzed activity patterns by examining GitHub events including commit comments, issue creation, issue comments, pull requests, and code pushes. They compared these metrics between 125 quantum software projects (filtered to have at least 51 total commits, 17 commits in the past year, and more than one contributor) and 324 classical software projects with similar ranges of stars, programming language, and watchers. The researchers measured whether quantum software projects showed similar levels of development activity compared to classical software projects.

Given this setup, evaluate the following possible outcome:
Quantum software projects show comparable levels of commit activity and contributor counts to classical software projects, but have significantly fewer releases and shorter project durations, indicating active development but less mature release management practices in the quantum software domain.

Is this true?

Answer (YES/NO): NO